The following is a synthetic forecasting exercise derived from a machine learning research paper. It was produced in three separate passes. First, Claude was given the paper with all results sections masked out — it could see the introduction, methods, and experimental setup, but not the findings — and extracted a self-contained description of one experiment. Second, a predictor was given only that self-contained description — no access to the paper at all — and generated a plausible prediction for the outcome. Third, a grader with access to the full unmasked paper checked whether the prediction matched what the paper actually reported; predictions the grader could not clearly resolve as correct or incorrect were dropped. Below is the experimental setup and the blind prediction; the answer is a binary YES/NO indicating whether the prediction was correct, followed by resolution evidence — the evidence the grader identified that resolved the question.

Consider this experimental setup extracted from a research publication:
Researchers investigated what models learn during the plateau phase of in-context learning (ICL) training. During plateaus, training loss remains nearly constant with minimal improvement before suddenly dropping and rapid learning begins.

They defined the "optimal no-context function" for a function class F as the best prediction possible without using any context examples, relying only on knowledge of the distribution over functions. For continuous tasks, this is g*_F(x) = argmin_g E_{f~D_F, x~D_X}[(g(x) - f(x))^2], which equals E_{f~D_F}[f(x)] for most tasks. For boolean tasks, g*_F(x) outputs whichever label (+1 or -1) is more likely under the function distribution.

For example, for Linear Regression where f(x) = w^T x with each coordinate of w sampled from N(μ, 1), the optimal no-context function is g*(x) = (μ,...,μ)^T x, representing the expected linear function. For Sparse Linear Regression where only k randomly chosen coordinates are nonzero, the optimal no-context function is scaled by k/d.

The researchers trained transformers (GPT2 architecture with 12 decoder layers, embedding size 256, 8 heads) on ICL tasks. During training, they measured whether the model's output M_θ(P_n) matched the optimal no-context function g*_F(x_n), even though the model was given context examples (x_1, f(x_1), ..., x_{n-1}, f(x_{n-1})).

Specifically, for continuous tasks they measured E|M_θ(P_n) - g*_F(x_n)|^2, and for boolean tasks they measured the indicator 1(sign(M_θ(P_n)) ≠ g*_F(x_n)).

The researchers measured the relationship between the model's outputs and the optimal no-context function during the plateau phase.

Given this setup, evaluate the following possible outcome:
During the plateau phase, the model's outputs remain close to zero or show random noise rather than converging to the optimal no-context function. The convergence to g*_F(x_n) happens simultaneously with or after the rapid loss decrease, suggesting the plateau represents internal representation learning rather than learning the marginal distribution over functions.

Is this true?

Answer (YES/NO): NO